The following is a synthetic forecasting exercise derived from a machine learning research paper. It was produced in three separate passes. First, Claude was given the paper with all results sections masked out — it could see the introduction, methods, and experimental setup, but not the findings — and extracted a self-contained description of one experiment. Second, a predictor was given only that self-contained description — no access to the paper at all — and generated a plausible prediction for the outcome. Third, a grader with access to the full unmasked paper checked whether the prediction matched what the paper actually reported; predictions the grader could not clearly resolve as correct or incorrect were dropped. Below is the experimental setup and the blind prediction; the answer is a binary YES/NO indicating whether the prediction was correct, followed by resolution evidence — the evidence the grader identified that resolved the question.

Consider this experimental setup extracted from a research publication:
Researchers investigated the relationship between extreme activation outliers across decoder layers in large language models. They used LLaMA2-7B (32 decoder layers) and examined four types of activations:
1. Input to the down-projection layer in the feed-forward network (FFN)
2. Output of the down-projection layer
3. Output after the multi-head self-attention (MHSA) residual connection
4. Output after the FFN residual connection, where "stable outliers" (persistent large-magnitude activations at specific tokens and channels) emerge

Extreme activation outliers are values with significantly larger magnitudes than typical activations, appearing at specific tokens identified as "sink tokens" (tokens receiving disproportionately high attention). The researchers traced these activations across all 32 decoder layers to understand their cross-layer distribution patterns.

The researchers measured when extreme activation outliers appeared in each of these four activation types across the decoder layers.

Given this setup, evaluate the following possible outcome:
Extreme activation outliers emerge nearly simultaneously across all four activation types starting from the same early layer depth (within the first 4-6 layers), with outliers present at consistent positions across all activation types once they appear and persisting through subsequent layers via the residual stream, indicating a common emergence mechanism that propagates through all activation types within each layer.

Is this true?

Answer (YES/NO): NO